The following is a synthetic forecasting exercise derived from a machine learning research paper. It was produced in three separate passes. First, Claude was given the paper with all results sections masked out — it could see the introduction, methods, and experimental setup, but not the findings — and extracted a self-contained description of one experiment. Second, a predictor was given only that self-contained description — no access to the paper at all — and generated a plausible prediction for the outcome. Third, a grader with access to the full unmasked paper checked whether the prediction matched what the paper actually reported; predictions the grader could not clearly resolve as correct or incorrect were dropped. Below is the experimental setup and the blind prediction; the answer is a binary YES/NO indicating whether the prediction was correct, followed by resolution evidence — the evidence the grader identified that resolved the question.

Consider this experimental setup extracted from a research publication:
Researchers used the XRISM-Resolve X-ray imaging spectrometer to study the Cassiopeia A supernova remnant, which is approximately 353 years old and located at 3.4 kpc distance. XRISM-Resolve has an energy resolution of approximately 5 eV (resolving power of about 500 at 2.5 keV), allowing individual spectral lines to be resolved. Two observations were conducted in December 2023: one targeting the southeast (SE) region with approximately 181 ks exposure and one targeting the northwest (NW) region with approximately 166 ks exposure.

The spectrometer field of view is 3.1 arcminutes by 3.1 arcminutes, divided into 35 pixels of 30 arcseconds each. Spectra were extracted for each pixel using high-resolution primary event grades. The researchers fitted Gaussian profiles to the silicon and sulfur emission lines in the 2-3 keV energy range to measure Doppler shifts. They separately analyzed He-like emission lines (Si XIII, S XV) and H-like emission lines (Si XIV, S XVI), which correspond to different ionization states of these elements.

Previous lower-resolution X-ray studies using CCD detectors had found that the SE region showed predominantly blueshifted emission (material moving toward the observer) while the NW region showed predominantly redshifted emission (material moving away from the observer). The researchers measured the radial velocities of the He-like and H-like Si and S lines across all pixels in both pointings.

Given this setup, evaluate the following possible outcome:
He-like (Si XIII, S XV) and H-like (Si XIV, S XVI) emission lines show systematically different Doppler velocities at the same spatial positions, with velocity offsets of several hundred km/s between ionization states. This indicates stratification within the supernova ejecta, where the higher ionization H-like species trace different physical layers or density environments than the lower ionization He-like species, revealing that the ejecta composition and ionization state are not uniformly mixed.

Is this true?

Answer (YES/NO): NO